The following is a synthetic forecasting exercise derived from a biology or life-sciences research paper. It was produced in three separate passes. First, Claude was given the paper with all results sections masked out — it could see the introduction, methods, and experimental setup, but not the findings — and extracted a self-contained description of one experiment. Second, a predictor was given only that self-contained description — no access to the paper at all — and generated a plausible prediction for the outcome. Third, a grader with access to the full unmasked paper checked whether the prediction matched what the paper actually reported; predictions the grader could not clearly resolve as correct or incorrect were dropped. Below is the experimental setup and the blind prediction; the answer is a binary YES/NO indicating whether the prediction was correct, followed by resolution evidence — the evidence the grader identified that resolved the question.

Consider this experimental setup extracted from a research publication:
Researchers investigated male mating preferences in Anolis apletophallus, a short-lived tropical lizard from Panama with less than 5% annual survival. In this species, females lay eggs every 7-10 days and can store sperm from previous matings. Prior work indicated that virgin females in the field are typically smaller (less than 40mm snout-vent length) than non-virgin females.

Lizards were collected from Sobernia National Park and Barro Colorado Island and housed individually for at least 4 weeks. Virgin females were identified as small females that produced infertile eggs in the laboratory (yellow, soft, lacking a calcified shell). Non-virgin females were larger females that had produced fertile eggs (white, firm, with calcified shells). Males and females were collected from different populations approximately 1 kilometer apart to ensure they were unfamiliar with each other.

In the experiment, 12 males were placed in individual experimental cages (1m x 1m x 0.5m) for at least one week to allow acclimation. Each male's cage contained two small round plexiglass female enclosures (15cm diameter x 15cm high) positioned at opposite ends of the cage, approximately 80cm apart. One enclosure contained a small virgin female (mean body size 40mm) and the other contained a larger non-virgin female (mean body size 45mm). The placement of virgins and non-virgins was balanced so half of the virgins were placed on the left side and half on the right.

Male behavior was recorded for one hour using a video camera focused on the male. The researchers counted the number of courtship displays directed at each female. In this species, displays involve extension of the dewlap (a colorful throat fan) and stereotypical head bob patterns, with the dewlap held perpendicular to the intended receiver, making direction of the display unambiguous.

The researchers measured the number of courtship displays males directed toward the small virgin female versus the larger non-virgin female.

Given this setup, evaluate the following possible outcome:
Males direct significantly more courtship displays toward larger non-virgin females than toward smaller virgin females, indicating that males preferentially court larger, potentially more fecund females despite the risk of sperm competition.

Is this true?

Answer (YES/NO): NO